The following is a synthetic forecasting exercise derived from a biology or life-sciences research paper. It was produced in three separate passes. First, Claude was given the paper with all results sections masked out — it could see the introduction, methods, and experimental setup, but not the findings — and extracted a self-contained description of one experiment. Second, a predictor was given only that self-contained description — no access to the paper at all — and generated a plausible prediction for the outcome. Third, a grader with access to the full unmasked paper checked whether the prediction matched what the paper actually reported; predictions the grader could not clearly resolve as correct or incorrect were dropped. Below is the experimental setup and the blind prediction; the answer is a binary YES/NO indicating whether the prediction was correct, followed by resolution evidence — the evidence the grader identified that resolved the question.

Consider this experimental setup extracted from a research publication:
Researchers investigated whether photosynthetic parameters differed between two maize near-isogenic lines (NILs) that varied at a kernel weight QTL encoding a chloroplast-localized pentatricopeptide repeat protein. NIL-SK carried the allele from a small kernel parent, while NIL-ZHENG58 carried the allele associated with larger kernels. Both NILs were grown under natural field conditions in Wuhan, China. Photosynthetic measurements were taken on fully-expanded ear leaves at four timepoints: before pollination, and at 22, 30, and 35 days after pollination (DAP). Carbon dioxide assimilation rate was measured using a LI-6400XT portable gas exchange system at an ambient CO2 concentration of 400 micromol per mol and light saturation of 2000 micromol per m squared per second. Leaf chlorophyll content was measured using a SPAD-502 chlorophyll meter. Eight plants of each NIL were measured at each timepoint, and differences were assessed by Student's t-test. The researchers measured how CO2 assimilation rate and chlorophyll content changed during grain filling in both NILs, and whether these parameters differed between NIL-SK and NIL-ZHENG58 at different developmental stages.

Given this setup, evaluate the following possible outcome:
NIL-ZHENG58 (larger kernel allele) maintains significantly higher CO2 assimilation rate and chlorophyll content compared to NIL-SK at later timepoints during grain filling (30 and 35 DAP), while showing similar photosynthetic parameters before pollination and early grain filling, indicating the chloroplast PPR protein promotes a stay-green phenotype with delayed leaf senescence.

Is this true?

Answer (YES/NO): NO